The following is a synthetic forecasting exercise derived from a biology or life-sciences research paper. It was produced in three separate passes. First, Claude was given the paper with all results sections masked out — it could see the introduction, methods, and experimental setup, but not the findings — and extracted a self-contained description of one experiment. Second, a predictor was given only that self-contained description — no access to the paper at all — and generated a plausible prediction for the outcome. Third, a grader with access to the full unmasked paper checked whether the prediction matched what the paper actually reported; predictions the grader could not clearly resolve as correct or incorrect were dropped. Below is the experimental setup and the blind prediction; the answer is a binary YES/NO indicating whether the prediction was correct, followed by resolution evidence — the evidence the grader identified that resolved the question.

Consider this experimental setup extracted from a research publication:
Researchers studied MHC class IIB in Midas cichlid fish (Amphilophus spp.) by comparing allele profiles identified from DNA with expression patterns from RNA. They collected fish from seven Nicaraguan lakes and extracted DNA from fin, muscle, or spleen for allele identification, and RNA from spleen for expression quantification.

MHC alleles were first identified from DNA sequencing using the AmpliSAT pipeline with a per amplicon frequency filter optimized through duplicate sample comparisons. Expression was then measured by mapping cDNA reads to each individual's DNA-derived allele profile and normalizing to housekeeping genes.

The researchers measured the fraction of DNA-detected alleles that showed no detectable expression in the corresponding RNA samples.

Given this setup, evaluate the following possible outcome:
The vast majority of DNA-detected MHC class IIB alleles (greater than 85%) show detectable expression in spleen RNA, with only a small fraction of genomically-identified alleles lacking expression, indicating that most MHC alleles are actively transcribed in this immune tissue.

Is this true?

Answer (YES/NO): YES